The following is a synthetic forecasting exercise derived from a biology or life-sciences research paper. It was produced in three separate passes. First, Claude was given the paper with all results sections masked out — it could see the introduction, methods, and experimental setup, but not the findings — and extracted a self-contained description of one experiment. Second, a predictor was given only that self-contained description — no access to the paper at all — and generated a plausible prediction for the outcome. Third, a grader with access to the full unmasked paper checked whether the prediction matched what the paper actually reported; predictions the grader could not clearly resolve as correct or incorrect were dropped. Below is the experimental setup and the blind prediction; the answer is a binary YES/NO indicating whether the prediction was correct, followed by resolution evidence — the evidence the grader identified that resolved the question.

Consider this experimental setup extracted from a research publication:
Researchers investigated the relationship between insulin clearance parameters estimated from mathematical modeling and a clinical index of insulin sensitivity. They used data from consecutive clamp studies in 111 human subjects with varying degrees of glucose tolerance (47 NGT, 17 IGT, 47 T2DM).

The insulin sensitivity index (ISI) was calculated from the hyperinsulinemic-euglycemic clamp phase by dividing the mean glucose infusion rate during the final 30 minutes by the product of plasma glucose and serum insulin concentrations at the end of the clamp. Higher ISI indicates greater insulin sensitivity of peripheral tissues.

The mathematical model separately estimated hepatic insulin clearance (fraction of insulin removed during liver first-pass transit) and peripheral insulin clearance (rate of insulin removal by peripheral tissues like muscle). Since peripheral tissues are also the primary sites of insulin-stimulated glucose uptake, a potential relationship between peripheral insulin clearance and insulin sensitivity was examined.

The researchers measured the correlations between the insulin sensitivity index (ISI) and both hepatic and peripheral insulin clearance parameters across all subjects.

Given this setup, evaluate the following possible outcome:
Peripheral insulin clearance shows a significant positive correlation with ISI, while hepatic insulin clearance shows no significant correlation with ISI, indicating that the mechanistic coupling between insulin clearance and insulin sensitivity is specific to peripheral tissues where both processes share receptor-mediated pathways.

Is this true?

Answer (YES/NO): NO